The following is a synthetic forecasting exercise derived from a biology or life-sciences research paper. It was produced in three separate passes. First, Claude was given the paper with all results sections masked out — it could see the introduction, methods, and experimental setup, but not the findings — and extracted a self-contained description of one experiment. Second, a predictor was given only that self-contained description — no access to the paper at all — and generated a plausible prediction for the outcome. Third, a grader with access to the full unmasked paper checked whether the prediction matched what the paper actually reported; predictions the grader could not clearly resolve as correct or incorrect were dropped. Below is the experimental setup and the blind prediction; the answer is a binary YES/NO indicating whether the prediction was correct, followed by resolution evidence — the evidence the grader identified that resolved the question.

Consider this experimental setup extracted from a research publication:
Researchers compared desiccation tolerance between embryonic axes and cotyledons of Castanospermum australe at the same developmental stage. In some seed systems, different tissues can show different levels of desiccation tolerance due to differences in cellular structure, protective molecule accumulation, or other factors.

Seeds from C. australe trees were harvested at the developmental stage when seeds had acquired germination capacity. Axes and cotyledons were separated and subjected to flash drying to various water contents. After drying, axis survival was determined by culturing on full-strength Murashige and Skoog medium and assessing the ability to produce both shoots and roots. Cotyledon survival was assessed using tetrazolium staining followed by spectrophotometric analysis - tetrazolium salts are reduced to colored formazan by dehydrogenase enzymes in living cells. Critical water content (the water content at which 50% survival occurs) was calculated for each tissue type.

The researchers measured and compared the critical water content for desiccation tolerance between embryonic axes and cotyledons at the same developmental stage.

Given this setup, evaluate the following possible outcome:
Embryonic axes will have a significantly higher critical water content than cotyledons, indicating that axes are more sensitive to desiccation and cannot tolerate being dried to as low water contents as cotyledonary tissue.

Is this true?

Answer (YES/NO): NO